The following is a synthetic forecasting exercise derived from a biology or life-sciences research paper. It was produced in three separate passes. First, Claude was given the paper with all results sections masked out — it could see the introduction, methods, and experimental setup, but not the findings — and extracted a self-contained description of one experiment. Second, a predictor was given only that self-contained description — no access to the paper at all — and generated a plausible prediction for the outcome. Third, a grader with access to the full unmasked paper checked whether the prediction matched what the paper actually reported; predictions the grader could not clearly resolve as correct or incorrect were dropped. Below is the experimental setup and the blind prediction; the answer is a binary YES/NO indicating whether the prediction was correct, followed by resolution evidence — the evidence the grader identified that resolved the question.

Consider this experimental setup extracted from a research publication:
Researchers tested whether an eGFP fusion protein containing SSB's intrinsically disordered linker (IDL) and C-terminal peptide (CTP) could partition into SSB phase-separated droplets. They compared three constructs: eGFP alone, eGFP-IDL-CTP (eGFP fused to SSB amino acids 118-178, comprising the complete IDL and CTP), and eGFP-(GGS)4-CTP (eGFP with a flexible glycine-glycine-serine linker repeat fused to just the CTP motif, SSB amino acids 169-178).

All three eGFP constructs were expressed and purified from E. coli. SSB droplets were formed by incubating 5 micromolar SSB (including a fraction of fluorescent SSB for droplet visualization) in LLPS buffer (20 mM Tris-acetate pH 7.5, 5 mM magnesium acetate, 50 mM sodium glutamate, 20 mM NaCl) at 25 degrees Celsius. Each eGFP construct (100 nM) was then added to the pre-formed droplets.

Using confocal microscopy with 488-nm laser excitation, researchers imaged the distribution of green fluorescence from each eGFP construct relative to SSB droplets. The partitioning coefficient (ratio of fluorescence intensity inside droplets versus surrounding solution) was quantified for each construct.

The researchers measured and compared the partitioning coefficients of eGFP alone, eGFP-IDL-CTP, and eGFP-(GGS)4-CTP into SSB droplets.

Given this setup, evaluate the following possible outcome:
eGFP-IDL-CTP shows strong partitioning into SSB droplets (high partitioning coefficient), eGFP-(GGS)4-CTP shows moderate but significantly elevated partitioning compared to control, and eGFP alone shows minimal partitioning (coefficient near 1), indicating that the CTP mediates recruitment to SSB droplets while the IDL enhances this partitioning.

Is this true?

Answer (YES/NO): NO